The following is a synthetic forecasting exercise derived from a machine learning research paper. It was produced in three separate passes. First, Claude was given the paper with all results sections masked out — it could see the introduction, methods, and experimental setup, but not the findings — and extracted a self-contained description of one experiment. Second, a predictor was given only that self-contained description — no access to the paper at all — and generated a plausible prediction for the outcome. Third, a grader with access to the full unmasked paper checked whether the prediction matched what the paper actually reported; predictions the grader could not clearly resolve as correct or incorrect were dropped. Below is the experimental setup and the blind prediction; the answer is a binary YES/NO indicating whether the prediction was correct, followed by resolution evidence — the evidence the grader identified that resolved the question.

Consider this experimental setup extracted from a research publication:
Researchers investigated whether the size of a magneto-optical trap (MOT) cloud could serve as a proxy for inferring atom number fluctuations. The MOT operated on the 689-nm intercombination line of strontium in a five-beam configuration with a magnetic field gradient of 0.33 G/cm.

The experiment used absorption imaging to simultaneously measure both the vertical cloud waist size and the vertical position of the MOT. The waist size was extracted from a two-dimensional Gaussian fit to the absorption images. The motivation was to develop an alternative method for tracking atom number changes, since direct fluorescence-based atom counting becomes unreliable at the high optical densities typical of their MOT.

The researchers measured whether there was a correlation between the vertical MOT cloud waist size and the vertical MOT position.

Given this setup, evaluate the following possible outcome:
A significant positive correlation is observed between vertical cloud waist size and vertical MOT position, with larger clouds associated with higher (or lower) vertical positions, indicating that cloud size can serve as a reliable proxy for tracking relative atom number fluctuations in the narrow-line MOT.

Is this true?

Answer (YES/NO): NO